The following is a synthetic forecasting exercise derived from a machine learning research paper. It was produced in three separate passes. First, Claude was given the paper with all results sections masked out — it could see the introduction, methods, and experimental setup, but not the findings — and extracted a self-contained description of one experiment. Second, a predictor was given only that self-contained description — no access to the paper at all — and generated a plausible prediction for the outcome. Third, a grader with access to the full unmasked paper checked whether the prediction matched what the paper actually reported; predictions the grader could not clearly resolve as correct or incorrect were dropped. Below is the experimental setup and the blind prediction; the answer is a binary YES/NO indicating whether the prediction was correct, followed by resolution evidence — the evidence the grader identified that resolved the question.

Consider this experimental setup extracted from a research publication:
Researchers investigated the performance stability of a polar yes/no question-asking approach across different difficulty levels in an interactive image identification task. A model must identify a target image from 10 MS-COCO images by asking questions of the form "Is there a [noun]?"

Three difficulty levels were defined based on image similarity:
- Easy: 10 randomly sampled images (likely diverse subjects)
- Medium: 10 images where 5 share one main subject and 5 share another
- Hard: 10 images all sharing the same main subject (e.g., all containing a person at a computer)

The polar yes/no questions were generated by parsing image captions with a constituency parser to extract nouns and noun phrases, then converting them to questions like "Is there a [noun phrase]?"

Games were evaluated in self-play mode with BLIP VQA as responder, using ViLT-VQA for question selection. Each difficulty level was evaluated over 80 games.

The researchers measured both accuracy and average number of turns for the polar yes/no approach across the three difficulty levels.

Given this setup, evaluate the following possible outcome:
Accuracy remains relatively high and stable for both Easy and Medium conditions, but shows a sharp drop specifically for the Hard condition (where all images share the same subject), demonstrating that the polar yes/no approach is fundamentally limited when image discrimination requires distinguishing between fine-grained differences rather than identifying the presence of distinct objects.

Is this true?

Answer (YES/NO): NO